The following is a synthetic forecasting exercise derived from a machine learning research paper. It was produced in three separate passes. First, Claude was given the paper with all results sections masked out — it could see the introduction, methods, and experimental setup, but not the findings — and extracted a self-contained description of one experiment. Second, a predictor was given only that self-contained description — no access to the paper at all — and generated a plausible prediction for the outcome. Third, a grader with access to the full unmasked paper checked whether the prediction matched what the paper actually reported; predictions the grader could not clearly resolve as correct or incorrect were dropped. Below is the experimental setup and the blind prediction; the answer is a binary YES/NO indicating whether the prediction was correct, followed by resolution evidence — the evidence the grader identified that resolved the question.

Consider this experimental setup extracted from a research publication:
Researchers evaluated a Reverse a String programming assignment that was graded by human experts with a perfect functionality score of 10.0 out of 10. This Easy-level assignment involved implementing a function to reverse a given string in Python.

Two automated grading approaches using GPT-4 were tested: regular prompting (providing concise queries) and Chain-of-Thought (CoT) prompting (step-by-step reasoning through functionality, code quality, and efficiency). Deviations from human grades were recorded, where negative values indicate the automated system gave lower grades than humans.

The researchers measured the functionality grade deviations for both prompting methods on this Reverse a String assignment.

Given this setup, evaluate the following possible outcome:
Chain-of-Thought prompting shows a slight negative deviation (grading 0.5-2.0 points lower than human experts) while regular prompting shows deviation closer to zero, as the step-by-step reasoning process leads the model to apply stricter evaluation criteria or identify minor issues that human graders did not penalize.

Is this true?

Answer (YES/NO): NO